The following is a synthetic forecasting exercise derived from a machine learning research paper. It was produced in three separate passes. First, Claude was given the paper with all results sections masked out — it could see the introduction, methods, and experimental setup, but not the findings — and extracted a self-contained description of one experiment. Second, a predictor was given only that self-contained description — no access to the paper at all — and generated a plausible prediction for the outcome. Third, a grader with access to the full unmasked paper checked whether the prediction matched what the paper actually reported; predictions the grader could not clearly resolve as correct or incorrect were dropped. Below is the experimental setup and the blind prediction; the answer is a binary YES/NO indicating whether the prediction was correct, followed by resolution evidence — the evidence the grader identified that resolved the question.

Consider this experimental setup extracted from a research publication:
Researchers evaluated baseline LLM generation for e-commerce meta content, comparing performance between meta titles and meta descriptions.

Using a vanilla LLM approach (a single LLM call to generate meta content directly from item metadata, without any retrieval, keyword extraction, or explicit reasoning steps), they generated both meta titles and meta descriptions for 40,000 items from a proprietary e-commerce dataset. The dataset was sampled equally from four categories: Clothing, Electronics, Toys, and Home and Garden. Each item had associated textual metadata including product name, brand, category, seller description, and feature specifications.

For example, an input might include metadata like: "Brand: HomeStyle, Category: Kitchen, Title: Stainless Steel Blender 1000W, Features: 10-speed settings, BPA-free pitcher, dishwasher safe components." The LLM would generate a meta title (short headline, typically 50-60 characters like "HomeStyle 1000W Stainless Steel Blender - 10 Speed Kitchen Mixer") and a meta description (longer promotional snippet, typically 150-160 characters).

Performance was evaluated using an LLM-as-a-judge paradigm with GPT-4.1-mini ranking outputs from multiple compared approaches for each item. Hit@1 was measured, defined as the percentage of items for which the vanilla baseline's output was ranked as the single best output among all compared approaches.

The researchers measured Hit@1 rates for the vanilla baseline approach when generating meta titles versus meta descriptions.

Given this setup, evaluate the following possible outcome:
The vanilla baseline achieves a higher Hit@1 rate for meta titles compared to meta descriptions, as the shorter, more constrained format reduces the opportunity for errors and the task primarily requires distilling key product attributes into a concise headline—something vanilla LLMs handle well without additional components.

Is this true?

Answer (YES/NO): YES